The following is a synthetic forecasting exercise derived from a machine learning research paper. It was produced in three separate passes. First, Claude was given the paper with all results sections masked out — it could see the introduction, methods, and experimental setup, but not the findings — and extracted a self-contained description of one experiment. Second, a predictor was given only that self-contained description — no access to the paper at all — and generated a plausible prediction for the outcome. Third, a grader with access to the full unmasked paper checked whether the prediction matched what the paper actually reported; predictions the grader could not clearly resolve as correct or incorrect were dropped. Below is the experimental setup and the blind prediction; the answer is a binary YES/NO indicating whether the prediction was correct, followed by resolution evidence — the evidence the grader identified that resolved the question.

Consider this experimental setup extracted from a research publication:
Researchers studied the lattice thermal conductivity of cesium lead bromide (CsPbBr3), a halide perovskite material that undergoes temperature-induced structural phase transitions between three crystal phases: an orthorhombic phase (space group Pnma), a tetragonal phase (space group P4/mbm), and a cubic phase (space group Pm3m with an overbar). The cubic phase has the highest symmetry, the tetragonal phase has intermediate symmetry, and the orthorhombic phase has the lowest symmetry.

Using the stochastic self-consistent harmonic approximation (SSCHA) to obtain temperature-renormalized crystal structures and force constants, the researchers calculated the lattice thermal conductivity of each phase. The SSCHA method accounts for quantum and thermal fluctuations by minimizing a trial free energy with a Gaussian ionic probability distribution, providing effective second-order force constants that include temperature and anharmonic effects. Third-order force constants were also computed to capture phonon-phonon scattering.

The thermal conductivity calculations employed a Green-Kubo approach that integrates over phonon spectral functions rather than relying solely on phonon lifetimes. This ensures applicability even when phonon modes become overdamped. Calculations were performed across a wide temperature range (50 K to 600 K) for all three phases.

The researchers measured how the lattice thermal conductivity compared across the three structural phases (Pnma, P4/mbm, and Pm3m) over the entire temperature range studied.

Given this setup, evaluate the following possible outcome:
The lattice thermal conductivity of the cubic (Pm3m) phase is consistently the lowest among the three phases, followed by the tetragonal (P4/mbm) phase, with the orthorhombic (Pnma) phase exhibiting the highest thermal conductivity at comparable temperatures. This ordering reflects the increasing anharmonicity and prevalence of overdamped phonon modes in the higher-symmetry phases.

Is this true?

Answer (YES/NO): NO